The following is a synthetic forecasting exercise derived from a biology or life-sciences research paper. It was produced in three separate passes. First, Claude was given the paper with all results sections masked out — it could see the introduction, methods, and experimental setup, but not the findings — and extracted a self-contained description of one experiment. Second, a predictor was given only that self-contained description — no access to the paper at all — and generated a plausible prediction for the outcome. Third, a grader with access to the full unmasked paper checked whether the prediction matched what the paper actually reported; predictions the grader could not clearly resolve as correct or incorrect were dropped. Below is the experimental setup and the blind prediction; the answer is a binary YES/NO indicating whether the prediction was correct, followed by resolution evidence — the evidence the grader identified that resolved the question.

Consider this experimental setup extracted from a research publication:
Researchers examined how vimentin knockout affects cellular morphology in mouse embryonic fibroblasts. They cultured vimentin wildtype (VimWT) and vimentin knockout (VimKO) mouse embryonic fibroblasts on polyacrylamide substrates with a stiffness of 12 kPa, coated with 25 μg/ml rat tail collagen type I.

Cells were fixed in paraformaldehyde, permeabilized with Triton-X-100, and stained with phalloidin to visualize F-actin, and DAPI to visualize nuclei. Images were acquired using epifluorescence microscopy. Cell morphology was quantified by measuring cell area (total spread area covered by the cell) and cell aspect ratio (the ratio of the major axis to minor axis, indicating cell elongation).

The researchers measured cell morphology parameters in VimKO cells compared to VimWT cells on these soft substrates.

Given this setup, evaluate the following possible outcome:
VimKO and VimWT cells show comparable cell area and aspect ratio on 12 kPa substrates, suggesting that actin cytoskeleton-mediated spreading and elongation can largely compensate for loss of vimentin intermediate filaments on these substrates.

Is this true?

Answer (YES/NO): YES